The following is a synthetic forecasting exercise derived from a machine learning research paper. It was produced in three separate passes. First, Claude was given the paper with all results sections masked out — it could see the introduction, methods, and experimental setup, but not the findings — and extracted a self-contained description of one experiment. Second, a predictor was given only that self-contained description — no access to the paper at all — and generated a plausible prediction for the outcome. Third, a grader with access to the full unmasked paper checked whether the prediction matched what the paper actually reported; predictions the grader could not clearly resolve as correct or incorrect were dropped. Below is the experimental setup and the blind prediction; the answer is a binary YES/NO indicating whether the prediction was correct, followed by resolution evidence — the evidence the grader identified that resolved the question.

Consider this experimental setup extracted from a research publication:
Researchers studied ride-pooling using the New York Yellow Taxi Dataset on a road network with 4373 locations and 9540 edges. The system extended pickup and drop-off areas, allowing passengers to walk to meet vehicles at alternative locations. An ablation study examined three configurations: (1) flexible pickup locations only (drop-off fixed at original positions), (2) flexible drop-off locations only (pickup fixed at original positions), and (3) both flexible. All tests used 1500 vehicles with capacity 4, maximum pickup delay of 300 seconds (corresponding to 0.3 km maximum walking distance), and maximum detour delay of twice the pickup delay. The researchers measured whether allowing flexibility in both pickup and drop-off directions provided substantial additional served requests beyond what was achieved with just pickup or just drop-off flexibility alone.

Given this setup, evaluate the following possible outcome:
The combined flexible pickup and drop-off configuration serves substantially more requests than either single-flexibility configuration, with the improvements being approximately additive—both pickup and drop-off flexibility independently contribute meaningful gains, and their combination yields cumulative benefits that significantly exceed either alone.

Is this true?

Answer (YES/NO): NO